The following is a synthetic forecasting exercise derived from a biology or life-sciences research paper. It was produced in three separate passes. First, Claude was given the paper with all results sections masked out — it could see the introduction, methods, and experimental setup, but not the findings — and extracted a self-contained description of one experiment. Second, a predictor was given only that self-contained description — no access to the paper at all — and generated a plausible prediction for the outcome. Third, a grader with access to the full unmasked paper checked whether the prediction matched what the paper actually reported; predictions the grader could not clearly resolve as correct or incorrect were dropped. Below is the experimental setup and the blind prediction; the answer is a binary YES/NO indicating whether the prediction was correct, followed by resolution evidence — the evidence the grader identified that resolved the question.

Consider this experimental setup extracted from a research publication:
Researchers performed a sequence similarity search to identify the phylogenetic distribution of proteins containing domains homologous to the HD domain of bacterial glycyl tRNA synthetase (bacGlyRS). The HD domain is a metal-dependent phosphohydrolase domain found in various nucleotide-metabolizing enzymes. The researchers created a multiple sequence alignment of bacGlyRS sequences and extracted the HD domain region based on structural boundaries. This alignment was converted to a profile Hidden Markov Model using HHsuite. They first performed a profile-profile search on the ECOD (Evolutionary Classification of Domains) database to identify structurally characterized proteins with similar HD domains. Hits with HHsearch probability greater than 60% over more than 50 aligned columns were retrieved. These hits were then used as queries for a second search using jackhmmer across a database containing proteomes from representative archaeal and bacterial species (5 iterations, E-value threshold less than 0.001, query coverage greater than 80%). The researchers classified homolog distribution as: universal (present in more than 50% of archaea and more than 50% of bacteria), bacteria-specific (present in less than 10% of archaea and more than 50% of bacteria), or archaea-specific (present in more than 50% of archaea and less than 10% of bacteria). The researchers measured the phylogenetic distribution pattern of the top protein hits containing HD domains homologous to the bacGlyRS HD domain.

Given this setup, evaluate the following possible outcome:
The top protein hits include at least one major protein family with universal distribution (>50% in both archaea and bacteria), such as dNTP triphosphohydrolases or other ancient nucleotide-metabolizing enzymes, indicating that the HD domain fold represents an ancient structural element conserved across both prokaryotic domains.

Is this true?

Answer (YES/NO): NO